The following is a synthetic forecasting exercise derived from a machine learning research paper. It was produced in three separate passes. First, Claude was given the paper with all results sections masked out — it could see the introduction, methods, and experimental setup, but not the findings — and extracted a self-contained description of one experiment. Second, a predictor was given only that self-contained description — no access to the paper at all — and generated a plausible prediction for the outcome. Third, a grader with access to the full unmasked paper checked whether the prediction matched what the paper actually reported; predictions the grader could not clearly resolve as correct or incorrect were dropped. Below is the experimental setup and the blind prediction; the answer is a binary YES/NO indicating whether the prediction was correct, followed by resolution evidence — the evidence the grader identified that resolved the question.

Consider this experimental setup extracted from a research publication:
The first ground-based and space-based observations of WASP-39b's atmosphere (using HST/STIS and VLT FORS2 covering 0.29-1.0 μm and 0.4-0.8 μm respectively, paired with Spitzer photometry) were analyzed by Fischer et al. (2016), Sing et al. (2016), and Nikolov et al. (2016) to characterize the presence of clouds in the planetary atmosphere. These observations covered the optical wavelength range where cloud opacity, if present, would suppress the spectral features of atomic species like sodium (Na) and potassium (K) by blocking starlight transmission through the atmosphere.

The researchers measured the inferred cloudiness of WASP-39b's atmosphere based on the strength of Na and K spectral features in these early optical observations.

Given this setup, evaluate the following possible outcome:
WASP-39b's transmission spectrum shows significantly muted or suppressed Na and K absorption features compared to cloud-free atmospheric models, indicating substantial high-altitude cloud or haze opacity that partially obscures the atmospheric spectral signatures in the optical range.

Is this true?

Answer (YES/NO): NO